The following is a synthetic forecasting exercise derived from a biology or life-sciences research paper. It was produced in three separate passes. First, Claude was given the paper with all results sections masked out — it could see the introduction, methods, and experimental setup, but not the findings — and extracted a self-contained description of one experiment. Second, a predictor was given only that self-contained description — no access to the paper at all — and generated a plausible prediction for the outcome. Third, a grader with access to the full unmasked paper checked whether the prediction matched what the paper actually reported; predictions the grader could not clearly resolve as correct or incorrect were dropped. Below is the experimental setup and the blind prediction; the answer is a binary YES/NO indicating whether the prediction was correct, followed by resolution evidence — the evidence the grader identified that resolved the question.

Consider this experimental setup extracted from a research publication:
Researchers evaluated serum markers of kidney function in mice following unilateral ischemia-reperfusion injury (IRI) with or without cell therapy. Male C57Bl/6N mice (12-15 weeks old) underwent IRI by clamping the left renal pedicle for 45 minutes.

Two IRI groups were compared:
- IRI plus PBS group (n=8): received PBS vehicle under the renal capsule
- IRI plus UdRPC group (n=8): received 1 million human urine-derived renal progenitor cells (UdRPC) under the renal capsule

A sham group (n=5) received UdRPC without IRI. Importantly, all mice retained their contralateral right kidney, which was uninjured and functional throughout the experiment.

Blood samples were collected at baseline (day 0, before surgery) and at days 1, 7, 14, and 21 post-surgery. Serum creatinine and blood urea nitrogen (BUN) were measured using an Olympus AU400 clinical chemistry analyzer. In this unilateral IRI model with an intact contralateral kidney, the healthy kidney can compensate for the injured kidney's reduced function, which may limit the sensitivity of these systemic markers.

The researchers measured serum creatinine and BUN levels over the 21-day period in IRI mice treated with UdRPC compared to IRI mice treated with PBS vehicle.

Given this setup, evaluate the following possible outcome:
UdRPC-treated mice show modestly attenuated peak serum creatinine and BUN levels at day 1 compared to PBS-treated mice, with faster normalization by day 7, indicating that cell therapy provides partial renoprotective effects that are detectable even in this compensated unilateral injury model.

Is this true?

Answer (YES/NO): NO